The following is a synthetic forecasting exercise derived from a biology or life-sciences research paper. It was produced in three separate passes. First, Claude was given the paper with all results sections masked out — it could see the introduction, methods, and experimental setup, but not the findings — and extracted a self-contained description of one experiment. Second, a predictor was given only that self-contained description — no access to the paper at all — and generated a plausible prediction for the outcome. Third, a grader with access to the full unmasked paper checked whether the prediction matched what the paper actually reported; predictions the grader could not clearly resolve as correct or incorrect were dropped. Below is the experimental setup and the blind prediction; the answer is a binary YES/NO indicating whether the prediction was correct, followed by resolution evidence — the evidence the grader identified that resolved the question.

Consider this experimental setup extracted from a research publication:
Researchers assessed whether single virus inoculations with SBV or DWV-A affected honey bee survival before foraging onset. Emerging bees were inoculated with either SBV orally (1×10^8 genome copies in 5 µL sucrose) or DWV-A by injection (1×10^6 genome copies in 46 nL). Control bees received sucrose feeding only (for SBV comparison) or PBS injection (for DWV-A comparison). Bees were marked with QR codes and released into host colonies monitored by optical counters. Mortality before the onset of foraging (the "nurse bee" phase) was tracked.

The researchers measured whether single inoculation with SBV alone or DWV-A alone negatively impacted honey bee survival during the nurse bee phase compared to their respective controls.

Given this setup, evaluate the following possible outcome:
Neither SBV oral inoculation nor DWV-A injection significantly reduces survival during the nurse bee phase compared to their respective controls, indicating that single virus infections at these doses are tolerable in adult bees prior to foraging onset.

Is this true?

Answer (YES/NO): YES